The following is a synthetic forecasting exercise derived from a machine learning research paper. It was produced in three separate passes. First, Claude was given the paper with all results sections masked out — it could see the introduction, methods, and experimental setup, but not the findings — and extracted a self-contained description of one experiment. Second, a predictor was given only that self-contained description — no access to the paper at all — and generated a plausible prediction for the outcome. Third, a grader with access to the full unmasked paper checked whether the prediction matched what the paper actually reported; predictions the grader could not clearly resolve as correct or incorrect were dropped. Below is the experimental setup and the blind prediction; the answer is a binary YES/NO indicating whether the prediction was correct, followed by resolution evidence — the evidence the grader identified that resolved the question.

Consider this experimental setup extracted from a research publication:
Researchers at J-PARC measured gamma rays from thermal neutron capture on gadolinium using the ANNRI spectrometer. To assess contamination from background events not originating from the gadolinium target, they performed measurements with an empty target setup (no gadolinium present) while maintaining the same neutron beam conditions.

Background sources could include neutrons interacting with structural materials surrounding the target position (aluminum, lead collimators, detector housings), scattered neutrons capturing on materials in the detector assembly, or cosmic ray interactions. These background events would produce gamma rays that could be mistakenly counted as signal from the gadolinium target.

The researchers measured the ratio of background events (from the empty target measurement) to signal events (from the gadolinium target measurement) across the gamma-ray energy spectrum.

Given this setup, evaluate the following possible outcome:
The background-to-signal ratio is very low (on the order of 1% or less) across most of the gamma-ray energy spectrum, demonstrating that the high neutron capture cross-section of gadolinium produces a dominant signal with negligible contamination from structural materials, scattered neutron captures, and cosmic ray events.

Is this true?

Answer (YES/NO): YES